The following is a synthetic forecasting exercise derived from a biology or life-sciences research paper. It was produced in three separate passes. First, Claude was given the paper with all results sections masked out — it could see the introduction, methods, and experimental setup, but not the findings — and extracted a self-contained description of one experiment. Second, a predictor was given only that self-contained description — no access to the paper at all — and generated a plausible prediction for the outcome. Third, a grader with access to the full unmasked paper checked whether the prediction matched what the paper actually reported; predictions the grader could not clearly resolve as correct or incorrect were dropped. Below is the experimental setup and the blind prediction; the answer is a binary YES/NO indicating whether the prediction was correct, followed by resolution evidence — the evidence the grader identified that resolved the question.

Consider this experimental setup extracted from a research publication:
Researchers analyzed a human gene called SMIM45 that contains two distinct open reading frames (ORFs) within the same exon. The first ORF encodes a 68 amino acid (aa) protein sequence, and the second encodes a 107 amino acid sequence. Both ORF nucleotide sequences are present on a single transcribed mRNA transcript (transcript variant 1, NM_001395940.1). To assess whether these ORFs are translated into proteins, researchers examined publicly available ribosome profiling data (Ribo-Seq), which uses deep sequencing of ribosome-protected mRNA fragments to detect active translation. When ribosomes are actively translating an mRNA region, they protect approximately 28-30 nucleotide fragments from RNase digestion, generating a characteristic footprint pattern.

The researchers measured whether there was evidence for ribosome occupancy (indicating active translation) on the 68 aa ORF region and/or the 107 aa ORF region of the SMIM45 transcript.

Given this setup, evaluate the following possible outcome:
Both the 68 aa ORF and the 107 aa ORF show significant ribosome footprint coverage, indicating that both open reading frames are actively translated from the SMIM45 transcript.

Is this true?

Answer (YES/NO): NO